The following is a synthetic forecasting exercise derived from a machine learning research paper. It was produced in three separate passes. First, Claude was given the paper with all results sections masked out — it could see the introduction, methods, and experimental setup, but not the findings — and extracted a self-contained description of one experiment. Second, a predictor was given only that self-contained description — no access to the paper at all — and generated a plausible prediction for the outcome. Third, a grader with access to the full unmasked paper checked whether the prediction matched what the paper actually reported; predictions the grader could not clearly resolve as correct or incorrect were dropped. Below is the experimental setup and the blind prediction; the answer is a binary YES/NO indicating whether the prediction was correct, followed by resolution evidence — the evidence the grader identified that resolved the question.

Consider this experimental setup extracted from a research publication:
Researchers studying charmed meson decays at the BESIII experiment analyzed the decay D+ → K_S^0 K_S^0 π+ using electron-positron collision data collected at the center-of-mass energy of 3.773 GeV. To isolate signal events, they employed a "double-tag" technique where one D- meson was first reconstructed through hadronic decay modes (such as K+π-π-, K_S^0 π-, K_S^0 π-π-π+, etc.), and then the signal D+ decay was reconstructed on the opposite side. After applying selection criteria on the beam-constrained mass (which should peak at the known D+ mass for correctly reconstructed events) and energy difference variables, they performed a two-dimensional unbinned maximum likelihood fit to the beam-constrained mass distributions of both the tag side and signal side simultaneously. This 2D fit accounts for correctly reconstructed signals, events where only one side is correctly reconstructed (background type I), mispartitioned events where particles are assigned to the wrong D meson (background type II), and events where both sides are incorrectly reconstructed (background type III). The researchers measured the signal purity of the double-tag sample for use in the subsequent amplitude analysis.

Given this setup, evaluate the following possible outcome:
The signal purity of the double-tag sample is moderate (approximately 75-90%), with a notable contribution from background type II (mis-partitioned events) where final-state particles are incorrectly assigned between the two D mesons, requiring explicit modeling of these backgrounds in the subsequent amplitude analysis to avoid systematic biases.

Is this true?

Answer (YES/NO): NO